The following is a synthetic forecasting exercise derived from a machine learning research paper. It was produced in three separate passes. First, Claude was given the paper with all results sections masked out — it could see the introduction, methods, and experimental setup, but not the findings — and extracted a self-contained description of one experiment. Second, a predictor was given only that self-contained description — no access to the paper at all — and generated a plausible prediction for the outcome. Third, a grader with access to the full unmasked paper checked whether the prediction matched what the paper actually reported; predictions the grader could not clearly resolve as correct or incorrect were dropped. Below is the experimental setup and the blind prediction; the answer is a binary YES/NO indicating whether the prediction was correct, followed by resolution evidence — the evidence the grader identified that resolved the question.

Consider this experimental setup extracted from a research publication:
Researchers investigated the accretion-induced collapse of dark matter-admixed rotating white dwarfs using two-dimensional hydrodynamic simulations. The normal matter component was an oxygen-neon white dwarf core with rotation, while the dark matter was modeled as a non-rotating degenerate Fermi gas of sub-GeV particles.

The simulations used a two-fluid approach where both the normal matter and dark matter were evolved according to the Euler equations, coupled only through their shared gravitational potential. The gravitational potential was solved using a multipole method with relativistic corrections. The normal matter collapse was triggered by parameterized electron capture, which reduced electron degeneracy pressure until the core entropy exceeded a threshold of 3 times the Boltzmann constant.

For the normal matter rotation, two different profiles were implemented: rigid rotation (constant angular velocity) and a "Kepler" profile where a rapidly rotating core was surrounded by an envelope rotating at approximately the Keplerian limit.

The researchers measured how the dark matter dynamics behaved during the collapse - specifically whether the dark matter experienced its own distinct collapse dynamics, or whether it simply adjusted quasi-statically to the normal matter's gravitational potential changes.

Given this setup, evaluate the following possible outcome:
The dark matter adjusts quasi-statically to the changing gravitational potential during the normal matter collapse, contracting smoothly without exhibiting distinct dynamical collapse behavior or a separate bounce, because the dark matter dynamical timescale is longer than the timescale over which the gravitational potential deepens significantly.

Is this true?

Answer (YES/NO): NO